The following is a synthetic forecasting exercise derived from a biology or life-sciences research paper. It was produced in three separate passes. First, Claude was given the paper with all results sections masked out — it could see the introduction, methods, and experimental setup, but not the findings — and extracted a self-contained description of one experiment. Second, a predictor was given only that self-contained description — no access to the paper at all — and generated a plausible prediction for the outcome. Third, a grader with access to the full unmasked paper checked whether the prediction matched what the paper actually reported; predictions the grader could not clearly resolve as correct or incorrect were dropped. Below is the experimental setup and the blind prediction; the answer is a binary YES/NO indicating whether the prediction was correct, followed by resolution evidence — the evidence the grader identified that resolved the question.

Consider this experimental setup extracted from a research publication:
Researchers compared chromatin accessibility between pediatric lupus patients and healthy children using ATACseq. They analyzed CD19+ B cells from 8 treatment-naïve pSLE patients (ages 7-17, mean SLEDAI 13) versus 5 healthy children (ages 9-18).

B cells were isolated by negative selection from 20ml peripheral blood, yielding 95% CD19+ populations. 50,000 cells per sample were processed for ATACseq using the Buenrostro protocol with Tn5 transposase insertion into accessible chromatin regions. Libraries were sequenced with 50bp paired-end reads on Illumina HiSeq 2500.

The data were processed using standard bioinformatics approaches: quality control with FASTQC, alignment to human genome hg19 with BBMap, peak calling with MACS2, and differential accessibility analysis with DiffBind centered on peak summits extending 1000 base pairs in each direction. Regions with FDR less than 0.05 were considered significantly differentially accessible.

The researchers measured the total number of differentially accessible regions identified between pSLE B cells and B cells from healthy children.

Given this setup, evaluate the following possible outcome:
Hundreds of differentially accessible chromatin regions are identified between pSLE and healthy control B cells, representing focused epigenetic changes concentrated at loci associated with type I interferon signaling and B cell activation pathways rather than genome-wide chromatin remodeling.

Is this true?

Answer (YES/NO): NO